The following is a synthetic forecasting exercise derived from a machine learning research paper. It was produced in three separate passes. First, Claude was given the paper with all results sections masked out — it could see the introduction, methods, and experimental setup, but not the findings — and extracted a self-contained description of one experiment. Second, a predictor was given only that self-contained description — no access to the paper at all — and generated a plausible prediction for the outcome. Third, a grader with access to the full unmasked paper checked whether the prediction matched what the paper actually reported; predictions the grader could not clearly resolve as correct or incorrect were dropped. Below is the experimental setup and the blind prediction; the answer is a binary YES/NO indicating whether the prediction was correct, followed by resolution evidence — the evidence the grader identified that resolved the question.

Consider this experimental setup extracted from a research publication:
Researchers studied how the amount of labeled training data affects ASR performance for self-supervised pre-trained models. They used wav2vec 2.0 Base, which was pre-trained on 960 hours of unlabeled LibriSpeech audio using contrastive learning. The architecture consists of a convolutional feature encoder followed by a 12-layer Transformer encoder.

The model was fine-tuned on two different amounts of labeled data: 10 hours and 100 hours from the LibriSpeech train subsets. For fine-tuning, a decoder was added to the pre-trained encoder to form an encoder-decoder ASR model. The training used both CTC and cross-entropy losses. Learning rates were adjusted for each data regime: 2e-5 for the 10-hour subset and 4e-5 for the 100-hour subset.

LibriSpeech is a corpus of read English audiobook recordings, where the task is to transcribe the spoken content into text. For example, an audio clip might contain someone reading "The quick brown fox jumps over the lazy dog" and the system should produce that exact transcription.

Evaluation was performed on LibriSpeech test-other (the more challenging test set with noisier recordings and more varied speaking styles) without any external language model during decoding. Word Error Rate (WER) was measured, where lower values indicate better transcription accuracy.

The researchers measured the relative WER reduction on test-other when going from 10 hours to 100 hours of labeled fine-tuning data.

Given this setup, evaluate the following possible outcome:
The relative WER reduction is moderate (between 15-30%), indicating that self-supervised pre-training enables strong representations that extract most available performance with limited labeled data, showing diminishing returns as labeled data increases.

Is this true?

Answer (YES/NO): YES